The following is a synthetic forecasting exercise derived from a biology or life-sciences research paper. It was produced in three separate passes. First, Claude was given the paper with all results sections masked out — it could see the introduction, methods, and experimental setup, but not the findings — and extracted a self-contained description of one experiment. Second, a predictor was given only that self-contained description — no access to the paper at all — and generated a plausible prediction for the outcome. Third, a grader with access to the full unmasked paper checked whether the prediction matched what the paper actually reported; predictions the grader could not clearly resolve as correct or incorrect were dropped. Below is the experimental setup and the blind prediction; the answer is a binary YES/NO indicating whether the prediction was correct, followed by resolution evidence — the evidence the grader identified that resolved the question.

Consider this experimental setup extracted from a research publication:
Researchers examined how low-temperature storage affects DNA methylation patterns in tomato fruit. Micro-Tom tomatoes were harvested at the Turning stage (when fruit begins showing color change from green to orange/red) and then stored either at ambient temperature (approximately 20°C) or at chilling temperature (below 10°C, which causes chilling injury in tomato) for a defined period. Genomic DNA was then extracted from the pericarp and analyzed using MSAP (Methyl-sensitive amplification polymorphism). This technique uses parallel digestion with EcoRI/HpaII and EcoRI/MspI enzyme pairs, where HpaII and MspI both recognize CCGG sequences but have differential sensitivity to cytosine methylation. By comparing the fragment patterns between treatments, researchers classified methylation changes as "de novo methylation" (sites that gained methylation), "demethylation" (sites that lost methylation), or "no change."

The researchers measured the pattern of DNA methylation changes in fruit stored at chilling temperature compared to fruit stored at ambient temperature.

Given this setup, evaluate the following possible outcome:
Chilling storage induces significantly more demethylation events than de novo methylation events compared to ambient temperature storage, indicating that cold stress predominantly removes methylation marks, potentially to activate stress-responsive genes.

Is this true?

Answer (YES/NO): NO